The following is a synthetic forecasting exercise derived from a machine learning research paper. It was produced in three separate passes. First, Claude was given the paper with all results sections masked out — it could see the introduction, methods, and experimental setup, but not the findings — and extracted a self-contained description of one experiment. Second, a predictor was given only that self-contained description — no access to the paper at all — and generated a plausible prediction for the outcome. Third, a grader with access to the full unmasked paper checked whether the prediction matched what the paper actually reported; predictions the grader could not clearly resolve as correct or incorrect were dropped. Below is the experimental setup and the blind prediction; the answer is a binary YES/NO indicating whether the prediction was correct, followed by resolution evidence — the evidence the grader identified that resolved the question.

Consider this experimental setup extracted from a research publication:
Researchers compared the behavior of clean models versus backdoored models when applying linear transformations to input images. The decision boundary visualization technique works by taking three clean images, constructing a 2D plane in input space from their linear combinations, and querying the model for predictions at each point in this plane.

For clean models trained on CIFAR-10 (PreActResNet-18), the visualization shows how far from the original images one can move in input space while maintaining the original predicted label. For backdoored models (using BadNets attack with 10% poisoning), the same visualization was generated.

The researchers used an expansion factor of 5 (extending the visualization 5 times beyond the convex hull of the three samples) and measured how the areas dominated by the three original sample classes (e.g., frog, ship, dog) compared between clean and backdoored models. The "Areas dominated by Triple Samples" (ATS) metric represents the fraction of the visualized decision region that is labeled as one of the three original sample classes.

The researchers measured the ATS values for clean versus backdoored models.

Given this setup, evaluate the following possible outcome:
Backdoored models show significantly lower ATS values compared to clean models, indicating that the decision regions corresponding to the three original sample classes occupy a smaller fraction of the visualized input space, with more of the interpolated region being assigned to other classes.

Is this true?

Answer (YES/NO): YES